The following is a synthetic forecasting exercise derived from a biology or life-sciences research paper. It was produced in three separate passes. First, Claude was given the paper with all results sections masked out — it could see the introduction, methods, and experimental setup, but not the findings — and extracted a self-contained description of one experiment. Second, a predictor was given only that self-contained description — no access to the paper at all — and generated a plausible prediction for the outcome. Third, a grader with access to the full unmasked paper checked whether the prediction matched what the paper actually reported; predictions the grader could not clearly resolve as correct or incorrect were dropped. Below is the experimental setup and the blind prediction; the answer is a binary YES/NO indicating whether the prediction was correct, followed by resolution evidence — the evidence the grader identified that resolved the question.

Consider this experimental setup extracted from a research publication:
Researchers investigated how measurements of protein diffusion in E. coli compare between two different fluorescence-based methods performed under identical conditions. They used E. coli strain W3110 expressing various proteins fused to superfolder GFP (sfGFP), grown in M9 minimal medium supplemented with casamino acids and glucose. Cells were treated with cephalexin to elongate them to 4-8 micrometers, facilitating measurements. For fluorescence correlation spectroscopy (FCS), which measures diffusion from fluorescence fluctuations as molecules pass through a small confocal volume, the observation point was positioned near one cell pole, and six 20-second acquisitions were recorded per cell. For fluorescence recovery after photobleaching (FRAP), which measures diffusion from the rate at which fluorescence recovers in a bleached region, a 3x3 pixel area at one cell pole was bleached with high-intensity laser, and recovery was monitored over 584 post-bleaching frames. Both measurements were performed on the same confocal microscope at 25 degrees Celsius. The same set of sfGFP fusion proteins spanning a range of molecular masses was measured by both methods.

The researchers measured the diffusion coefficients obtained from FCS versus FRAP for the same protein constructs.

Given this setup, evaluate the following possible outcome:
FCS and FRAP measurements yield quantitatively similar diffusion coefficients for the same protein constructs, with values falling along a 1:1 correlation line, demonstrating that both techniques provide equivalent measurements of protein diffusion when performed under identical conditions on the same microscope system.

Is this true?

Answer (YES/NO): NO